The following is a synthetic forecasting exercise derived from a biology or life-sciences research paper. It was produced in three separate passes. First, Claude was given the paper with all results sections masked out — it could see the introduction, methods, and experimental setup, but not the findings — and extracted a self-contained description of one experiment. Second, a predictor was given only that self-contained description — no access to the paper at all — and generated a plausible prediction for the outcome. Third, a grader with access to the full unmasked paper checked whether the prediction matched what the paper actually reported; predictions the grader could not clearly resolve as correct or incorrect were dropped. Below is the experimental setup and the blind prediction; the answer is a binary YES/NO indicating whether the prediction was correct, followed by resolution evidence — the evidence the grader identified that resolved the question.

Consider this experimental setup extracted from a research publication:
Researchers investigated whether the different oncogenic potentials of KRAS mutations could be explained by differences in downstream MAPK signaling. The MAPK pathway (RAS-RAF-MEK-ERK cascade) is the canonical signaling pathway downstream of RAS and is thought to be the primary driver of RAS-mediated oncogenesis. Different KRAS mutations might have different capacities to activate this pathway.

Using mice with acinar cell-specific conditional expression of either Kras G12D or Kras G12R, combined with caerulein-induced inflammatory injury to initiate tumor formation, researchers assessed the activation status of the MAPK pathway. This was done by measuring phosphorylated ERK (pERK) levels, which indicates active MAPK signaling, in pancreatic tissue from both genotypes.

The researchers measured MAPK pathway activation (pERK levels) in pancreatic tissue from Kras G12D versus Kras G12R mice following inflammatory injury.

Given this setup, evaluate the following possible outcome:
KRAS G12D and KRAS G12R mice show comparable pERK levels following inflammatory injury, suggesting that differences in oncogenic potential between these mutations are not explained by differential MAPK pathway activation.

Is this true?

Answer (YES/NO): YES